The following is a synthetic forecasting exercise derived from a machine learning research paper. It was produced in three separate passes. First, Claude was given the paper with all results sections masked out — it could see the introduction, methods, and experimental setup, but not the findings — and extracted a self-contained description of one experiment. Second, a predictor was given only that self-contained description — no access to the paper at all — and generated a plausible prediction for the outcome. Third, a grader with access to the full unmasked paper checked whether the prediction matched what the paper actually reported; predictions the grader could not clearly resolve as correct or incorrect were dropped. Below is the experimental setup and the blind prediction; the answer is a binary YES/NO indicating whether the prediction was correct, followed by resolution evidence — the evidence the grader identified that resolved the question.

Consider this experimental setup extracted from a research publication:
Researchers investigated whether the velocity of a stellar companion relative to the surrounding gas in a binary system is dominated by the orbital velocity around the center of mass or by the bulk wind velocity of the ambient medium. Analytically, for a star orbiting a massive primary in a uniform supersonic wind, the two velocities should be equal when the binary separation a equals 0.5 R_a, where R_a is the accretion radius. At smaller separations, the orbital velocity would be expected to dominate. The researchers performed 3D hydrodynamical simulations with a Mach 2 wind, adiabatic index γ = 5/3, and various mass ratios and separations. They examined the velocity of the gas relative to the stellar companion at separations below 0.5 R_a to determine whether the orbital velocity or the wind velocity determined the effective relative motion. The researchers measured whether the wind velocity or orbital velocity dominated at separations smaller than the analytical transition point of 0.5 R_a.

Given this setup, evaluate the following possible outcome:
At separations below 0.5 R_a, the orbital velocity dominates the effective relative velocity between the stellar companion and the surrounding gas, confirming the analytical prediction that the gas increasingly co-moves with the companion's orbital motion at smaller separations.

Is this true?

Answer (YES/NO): NO